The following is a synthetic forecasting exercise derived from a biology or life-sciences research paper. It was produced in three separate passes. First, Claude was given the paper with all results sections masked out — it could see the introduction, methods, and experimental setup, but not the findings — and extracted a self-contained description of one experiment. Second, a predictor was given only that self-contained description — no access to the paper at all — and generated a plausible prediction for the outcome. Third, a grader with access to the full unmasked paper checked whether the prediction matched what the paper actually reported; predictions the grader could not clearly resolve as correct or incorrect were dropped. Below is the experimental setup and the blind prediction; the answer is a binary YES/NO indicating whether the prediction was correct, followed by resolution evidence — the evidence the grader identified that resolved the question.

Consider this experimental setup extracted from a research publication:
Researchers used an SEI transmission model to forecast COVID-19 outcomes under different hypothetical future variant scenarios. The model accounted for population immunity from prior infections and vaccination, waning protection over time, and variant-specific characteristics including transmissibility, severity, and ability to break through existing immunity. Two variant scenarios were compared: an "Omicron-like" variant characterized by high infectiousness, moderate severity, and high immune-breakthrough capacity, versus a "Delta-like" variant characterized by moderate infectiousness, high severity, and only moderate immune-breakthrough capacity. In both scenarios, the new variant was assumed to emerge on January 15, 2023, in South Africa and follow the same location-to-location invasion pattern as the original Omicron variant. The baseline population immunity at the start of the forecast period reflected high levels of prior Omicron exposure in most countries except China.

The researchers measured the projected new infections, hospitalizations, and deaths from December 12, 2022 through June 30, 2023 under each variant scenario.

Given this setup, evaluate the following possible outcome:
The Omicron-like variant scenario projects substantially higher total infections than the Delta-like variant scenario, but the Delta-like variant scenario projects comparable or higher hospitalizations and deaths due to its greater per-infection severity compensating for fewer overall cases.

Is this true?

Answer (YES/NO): NO